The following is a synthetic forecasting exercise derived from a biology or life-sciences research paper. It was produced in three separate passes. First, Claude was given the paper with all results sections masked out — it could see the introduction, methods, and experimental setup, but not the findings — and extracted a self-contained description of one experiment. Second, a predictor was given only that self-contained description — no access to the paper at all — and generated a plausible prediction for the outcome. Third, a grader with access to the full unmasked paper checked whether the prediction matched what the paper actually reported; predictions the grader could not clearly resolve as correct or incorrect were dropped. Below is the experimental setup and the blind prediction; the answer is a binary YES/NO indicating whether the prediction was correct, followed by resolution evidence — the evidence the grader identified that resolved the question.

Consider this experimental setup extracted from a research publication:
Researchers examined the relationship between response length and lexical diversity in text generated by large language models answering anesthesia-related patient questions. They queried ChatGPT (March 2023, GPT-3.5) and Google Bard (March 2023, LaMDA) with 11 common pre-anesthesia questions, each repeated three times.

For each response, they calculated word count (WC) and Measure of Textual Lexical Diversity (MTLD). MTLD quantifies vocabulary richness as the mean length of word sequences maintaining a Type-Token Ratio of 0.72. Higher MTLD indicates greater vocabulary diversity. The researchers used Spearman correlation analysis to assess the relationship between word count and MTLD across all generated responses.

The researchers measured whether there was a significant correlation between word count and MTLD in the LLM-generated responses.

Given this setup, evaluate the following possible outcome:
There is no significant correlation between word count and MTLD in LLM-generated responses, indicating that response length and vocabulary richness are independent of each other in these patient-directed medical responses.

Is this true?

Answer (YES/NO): NO